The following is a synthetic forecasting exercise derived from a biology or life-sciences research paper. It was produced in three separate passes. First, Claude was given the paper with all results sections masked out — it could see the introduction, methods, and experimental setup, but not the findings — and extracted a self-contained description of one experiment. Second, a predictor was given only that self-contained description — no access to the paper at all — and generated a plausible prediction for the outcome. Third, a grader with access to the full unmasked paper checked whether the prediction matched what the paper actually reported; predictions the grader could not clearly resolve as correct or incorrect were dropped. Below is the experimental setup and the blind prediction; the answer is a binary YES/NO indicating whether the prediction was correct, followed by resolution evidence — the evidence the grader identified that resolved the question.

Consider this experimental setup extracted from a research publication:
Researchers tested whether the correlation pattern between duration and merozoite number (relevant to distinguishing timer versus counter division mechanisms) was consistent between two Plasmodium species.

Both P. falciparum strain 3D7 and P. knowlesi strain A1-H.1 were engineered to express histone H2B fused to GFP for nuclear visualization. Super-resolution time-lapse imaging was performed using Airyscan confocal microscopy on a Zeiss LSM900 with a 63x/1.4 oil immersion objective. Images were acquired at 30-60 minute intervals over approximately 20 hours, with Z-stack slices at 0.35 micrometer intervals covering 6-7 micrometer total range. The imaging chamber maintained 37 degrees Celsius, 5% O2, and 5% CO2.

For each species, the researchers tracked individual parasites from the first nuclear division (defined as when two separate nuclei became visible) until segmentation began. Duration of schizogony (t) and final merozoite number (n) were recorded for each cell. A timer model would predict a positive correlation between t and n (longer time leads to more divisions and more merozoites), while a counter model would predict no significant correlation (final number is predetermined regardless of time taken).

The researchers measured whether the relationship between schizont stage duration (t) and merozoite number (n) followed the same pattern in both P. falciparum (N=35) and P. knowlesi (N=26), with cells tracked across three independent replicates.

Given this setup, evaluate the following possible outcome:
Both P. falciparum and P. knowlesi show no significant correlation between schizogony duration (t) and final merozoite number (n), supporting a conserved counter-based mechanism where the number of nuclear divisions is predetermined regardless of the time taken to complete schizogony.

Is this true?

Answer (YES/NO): YES